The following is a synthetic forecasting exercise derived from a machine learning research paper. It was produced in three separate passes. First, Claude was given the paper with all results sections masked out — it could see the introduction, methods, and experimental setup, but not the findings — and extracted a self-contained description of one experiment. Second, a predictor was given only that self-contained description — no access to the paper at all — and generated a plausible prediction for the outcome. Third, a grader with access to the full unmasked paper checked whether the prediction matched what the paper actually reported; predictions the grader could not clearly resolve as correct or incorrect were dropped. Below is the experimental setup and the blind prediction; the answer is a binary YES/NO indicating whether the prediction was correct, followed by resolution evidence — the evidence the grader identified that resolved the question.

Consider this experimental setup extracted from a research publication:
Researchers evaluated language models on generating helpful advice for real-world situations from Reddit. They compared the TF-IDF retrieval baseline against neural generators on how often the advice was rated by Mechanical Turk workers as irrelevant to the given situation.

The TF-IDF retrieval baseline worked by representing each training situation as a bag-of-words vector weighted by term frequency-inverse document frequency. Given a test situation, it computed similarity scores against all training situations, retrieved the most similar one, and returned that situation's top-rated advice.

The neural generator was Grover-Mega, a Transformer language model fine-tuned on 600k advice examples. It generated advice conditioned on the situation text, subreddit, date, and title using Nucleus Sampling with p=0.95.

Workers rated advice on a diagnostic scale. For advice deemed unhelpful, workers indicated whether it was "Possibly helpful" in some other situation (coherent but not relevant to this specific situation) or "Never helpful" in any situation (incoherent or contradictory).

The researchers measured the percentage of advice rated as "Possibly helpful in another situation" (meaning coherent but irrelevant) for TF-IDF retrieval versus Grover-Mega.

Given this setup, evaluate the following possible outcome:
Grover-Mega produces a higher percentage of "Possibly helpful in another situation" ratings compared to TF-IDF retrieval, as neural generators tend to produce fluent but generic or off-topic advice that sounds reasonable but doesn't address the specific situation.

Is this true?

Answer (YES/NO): NO